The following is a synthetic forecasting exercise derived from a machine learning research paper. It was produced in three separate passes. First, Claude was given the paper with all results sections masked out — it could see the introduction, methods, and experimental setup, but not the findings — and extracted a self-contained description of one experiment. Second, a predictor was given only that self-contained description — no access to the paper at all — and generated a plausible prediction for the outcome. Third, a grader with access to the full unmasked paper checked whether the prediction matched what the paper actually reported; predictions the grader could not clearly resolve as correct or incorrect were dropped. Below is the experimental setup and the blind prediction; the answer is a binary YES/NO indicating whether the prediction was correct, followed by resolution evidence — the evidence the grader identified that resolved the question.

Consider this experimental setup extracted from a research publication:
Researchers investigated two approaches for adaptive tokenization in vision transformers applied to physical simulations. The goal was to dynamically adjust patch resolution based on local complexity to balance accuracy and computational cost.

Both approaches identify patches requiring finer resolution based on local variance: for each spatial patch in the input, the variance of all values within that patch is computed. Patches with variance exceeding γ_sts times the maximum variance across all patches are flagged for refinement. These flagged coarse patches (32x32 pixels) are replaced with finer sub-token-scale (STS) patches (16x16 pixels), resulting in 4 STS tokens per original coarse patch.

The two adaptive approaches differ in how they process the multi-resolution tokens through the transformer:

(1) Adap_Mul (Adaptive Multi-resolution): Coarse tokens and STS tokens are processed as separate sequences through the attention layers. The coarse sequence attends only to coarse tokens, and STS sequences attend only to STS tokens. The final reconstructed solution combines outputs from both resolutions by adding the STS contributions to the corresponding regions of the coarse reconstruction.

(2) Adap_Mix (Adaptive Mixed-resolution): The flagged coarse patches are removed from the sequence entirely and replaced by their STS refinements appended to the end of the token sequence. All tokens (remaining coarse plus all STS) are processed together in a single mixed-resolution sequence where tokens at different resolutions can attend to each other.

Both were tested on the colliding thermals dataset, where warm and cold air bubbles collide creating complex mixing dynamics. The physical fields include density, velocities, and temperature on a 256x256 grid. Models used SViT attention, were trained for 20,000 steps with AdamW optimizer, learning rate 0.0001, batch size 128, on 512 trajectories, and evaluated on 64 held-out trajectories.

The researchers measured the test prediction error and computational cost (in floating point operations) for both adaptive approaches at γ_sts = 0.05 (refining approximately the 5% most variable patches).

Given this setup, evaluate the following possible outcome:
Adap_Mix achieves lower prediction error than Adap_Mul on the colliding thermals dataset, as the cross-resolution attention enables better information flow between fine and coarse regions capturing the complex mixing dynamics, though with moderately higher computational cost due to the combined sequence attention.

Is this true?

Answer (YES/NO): NO